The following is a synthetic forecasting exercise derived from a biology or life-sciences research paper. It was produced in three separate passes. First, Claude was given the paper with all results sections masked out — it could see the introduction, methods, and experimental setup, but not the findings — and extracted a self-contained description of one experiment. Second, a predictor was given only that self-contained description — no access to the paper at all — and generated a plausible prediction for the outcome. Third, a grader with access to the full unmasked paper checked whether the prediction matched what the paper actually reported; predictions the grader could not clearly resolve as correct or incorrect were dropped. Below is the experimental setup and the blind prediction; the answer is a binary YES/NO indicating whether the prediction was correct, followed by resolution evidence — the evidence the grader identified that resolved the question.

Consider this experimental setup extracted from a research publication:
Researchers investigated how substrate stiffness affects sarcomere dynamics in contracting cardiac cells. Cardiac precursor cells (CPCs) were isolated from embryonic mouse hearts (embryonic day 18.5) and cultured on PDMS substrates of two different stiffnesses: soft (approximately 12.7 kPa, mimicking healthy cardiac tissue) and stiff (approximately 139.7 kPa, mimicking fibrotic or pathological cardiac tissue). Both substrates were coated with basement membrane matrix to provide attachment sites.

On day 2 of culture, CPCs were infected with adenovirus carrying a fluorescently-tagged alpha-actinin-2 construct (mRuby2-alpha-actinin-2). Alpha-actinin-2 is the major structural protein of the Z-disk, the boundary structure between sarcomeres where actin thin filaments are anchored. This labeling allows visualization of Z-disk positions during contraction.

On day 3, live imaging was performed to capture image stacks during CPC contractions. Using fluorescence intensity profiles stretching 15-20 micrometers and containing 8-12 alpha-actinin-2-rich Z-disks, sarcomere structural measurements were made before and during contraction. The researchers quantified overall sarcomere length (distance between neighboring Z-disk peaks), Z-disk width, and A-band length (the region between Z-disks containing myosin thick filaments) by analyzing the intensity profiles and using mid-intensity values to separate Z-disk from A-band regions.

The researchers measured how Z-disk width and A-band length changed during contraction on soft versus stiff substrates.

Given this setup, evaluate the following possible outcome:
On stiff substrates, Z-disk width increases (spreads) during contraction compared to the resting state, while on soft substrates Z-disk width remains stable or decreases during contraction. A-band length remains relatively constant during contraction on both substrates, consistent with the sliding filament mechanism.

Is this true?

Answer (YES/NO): NO